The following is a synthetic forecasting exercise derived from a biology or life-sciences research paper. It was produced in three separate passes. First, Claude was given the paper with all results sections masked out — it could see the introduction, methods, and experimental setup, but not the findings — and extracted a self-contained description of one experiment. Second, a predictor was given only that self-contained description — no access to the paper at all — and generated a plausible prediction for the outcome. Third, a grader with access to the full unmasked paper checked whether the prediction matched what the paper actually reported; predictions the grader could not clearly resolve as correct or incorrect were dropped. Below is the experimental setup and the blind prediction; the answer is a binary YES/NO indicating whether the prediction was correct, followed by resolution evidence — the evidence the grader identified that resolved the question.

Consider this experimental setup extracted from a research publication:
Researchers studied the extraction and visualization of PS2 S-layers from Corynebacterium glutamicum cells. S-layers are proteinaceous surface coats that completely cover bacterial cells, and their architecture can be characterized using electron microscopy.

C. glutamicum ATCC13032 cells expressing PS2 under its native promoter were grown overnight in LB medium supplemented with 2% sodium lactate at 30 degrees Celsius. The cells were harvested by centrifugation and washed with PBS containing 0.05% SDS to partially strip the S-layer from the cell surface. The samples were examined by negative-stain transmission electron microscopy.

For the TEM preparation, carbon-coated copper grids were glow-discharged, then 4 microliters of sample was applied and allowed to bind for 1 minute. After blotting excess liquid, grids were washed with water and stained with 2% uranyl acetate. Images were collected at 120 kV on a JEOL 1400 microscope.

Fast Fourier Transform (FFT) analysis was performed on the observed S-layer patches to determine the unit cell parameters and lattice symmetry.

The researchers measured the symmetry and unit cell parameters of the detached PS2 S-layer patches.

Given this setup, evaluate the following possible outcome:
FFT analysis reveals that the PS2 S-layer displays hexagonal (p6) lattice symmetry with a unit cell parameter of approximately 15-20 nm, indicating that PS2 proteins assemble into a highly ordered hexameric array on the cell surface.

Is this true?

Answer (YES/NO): YES